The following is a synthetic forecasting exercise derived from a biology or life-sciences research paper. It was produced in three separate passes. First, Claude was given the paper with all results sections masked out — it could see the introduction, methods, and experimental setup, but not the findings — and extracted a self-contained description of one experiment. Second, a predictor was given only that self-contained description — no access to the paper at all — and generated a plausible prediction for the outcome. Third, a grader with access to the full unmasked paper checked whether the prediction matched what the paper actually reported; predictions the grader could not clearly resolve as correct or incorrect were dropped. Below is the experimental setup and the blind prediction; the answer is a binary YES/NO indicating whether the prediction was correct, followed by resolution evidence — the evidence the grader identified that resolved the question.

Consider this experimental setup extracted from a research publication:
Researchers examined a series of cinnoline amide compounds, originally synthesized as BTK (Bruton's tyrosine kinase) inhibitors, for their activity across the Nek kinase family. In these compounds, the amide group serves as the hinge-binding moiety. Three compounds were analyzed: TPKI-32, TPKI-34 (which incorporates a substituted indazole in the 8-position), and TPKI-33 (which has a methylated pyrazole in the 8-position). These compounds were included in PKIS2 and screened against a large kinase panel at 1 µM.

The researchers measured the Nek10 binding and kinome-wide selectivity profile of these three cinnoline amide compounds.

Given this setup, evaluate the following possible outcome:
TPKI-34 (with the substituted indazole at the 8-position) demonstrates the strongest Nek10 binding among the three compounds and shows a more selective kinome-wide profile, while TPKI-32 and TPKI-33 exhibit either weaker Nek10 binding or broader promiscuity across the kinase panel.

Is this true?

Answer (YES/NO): NO